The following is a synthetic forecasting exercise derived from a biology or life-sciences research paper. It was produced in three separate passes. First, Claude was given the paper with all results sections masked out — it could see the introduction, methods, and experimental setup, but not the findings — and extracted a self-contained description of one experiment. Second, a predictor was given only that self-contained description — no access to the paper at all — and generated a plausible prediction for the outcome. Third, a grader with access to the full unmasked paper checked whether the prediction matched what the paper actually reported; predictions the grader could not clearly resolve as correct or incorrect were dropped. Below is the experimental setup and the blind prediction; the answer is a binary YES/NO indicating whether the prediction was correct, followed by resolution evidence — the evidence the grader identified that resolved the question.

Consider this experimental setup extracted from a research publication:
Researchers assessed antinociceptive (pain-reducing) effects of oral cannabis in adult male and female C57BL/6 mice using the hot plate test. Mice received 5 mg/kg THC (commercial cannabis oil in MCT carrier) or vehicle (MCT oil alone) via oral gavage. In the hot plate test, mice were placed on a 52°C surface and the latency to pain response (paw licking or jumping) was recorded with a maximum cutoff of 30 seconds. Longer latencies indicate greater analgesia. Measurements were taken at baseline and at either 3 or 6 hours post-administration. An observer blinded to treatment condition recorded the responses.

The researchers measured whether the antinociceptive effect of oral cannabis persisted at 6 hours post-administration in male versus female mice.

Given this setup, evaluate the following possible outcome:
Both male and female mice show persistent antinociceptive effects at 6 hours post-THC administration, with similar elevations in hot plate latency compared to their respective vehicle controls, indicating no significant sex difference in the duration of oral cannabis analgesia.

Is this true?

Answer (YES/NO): NO